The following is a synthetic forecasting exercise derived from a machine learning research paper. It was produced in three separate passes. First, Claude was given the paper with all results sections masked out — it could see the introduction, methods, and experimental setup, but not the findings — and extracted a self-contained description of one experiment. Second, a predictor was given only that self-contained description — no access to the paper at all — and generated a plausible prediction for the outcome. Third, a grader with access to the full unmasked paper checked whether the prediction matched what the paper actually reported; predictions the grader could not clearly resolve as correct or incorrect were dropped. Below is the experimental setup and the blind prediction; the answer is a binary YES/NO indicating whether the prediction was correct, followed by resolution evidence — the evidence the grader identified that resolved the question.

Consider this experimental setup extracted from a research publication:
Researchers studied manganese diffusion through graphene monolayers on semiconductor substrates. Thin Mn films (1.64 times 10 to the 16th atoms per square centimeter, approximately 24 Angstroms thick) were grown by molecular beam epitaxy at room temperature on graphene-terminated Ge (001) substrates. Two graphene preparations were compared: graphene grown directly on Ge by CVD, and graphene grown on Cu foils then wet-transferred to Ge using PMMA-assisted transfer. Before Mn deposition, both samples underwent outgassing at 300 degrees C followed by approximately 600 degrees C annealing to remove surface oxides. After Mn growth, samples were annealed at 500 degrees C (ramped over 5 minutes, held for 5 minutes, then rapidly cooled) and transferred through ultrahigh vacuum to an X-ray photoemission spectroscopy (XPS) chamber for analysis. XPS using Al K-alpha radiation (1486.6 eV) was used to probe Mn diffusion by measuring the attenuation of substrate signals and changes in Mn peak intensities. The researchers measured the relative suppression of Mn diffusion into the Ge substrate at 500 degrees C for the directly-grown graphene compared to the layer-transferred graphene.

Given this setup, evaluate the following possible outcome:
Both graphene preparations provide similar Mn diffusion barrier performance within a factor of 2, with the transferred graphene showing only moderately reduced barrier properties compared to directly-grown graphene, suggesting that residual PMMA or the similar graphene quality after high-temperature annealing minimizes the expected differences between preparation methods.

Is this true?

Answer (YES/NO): NO